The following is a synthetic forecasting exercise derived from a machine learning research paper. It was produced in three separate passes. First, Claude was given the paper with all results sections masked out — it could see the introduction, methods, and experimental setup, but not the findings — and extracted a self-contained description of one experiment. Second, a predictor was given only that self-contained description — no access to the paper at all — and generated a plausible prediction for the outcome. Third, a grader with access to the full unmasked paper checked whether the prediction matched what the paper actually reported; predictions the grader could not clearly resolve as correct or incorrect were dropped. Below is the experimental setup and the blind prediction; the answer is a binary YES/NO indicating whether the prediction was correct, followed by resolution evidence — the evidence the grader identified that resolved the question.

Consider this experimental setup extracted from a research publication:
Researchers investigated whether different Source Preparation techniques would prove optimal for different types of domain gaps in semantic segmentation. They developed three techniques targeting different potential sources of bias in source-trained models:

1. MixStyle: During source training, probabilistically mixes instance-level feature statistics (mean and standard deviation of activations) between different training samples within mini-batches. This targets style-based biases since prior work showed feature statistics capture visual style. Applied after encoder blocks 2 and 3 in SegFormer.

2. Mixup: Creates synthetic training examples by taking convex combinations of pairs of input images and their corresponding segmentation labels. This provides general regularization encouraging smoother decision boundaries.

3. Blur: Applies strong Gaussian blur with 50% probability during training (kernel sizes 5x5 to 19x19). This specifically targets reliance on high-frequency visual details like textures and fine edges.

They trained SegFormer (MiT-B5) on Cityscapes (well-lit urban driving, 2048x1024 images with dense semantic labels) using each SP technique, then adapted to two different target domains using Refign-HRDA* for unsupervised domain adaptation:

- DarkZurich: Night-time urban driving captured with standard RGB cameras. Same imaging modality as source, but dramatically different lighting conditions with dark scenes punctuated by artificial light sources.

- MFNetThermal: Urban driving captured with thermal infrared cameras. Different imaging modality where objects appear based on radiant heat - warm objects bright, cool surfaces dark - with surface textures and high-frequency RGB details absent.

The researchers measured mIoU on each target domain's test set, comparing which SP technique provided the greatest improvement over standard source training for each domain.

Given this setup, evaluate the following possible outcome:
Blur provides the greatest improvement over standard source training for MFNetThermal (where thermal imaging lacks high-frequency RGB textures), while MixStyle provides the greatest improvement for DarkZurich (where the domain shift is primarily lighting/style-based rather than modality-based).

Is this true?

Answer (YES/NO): NO